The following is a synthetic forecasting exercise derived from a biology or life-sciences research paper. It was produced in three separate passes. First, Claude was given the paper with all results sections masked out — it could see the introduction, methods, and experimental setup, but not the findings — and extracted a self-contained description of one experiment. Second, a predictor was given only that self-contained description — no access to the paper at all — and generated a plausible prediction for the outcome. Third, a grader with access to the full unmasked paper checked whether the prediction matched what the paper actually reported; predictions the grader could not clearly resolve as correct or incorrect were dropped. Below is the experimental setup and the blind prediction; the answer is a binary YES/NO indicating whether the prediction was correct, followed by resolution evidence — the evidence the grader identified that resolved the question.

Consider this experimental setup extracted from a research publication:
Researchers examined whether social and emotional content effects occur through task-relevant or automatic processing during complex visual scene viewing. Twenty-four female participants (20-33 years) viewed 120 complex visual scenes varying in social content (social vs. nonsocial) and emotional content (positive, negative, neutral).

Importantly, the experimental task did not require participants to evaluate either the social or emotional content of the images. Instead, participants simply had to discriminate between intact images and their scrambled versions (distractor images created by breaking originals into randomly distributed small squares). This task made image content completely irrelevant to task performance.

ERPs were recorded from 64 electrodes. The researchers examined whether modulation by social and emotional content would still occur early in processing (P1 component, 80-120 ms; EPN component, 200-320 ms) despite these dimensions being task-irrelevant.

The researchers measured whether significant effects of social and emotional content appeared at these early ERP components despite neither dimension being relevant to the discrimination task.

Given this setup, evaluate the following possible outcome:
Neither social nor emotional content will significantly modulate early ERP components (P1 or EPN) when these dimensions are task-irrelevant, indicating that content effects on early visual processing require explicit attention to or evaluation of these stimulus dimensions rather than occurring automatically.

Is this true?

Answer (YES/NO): NO